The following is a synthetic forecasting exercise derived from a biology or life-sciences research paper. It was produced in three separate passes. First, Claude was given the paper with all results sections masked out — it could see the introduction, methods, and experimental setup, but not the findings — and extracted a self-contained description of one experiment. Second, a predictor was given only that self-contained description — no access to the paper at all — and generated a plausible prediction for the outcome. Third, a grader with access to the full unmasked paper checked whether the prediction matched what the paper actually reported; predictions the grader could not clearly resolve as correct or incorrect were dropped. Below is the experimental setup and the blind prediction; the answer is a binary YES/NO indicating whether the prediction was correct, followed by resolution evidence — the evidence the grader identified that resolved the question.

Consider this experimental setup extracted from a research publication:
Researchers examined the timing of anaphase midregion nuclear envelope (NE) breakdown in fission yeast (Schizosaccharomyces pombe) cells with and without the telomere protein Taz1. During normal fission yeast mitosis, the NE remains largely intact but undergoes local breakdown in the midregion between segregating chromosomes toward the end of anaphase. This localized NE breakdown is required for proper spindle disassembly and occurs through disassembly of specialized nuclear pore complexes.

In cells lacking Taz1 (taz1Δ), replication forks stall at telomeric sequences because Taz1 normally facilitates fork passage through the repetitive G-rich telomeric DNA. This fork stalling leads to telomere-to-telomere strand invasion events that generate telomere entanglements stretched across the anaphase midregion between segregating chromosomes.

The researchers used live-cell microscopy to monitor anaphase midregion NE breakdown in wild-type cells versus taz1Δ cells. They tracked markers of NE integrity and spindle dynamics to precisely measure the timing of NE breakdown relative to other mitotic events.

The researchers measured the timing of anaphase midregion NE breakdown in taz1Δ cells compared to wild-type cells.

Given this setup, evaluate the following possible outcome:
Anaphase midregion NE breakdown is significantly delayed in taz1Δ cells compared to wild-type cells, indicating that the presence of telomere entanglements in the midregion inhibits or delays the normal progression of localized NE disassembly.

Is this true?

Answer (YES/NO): YES